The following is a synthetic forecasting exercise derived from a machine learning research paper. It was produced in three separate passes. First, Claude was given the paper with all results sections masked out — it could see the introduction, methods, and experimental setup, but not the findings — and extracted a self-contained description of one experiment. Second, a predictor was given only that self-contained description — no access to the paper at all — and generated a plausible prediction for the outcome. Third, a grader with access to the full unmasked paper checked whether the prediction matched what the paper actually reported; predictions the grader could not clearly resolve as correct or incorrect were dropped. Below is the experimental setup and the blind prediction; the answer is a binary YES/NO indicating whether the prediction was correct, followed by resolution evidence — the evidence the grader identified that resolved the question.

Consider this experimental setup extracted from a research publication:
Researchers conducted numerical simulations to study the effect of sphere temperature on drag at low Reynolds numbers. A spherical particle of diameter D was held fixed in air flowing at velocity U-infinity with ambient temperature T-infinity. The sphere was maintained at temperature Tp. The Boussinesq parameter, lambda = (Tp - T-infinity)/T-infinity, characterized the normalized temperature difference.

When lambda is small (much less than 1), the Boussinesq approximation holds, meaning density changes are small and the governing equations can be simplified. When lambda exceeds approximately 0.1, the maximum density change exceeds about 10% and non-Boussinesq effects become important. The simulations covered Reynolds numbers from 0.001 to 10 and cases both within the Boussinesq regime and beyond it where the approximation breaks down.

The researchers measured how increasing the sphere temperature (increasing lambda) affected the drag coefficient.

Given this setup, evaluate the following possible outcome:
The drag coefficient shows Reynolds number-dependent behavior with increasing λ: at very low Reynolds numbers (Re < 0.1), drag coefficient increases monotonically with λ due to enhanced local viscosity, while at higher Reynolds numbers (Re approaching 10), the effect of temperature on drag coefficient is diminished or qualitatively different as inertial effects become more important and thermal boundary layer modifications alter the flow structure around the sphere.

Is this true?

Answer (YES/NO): YES